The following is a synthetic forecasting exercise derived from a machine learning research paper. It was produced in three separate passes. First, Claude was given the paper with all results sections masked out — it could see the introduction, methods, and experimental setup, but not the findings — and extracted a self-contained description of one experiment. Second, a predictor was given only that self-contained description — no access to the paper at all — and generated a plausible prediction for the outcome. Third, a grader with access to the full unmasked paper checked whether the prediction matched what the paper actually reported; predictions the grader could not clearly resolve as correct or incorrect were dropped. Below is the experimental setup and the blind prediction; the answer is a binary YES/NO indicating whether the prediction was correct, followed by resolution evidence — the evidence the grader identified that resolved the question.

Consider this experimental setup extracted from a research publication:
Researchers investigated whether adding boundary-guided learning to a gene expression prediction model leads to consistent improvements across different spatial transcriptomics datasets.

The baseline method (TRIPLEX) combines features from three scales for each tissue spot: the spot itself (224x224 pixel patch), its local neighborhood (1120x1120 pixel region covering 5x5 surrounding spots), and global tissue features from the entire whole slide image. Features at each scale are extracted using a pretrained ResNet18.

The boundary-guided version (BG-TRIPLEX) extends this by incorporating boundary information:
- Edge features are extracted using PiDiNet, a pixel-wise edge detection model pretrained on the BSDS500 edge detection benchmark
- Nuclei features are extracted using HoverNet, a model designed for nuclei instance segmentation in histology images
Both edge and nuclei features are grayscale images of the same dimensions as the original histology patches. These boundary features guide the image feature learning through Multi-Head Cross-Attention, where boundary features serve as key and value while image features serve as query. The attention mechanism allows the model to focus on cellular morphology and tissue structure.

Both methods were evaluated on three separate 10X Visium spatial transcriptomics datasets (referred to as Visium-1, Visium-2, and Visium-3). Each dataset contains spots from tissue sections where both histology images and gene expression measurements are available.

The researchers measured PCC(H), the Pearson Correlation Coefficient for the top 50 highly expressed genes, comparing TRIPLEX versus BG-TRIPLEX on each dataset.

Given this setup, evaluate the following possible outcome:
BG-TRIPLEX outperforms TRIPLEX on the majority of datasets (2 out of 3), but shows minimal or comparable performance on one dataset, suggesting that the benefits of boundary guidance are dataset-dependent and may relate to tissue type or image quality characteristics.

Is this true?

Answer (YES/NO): YES